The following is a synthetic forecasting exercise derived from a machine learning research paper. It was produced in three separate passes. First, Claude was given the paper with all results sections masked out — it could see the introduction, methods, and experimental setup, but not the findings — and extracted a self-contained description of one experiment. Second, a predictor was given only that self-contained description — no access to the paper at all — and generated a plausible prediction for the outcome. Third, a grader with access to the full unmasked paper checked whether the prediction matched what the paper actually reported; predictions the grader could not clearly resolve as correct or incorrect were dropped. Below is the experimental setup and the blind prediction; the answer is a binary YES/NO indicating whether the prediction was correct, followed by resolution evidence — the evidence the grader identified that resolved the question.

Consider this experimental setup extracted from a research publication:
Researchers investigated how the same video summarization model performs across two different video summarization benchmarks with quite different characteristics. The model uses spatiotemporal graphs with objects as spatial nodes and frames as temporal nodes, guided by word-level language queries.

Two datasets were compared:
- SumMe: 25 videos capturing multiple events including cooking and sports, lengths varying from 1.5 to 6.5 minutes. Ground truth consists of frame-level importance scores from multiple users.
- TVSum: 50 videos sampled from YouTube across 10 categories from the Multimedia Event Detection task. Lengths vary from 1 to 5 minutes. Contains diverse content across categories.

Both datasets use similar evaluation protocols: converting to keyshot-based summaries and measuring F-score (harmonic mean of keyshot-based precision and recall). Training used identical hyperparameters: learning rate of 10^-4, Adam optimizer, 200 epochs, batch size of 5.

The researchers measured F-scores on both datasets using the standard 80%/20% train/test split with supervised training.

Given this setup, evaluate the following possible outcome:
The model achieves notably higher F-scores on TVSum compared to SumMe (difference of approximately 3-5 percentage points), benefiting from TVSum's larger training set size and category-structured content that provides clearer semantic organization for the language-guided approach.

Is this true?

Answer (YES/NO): NO